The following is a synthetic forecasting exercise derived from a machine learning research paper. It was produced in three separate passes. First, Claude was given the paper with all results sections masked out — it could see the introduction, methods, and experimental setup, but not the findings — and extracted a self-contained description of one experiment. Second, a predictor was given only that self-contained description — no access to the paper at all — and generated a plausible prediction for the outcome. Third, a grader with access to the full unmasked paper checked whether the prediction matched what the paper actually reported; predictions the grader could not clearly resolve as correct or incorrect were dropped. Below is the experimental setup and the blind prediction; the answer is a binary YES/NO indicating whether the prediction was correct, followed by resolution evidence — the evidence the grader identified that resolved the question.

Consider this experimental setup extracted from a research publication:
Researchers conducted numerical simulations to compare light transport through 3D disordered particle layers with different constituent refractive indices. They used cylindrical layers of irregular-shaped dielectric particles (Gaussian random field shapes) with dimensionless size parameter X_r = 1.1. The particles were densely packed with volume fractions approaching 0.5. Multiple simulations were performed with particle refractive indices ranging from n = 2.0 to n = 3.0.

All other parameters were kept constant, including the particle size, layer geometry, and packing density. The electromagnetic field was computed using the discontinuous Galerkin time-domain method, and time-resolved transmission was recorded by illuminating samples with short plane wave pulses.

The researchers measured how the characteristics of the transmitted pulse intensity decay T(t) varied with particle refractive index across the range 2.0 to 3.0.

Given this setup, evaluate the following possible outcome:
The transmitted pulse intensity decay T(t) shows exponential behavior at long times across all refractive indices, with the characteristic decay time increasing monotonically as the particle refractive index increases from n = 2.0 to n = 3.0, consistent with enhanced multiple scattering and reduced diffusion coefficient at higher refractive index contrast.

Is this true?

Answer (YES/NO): NO